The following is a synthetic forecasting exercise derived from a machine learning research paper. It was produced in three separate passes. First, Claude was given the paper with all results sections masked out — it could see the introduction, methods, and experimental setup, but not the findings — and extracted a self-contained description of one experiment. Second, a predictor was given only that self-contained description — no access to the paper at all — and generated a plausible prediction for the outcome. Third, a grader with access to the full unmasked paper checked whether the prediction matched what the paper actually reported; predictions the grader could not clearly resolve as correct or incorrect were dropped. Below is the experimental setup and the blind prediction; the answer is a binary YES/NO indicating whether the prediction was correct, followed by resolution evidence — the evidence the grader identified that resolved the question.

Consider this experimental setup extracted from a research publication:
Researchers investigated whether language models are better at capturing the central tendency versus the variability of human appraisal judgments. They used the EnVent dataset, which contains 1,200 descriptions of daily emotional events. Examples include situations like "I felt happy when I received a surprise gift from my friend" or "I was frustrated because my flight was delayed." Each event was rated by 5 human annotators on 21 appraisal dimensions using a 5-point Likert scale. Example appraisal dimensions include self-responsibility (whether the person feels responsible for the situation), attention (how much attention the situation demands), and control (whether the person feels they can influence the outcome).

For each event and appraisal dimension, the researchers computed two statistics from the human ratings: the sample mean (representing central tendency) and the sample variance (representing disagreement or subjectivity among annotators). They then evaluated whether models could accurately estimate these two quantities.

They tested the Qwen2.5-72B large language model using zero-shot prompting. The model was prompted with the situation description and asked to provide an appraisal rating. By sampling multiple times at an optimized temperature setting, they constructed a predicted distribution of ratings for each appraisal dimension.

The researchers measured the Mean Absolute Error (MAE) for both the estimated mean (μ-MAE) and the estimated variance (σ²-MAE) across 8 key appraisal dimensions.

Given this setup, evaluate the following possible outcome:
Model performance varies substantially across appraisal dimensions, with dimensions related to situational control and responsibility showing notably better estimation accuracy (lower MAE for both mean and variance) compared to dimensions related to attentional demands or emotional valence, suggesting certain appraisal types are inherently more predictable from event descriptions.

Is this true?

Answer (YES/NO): NO